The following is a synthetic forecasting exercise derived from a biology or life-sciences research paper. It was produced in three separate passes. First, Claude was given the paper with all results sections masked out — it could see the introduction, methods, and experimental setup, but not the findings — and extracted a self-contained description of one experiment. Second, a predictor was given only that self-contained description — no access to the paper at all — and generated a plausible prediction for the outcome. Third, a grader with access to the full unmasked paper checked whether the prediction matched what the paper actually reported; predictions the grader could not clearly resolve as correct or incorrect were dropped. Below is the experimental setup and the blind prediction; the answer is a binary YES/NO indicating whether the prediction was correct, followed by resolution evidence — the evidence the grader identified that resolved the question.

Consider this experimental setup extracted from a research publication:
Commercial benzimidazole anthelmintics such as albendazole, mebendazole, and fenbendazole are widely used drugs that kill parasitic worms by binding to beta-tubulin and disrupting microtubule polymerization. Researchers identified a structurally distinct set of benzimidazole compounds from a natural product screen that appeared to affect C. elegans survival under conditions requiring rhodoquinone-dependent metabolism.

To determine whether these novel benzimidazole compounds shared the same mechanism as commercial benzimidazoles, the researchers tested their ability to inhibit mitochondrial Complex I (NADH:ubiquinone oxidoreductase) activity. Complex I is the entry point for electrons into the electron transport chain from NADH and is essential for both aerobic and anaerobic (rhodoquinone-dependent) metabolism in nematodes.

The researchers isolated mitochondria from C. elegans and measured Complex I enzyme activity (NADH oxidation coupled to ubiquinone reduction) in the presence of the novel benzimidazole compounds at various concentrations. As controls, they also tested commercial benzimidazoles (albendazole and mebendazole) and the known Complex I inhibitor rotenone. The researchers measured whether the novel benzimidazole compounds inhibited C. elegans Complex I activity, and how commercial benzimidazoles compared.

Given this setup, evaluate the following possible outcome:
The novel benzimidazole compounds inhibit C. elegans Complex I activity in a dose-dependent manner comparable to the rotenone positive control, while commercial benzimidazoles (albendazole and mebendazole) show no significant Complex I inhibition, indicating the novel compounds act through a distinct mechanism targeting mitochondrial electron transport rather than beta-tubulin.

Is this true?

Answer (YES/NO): YES